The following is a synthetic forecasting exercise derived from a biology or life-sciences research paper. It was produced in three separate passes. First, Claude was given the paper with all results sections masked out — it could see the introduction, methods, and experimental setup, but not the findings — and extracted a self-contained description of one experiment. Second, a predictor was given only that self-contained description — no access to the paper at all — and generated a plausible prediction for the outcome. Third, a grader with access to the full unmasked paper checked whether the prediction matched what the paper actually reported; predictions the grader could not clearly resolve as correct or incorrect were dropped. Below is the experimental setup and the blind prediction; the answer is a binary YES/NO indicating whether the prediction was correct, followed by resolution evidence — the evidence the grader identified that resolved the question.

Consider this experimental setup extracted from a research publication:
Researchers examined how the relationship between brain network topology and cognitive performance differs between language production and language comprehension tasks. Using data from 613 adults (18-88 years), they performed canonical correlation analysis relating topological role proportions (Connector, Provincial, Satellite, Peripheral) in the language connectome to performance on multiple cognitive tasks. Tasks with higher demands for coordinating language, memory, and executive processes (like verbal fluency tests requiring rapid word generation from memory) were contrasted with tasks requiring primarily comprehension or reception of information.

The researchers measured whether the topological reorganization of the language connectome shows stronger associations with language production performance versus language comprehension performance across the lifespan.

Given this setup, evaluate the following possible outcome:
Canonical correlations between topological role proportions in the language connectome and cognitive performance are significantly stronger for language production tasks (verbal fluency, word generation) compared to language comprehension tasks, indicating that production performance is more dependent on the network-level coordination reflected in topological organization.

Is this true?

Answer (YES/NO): YES